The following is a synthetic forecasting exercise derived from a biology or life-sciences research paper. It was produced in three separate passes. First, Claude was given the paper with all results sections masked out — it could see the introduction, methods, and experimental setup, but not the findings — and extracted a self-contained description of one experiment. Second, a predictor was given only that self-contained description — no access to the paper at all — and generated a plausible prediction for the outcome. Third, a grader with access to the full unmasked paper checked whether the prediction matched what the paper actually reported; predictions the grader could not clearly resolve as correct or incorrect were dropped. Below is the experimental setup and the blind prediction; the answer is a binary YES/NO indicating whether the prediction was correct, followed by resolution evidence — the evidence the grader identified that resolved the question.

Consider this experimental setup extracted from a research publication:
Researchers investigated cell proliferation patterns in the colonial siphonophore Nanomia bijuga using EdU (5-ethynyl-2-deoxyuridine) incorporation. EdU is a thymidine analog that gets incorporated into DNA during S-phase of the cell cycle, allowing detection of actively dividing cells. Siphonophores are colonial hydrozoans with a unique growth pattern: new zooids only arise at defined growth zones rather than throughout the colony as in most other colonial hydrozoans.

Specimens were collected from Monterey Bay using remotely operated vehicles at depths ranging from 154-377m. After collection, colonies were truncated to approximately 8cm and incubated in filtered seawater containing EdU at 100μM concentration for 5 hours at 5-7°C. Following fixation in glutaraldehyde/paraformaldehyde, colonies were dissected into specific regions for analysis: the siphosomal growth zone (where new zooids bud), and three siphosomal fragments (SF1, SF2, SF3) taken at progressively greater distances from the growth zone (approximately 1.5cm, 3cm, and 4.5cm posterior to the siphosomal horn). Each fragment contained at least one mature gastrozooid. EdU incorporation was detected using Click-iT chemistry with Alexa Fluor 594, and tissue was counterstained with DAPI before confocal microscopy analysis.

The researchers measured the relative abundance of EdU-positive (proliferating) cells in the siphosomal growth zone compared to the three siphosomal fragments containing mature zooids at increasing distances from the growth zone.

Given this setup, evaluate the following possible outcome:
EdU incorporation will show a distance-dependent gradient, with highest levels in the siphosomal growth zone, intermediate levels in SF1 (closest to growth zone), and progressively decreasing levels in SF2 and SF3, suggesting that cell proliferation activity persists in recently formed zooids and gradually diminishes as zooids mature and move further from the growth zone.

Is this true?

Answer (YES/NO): NO